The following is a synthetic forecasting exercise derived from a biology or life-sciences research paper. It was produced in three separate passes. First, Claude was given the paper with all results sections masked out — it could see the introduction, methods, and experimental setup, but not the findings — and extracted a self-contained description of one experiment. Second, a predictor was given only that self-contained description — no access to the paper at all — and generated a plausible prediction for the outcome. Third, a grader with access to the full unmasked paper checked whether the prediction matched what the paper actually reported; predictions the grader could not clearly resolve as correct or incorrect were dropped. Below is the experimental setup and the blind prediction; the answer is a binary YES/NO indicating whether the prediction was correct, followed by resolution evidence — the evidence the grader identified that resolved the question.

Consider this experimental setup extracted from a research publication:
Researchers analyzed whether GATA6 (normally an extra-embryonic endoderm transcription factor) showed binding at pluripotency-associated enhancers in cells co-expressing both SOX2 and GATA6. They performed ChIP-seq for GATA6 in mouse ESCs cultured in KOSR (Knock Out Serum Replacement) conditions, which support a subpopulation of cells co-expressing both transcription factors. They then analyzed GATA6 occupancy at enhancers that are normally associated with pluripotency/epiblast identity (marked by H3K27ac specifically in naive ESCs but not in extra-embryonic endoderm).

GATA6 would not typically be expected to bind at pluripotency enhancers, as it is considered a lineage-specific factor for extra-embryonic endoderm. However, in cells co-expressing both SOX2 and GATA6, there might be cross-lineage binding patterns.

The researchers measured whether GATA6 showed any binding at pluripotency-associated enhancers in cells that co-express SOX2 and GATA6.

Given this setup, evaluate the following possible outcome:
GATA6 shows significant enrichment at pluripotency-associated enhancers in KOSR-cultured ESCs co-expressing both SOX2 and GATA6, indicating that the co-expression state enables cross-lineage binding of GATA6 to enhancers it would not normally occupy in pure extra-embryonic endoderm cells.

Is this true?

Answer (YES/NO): NO